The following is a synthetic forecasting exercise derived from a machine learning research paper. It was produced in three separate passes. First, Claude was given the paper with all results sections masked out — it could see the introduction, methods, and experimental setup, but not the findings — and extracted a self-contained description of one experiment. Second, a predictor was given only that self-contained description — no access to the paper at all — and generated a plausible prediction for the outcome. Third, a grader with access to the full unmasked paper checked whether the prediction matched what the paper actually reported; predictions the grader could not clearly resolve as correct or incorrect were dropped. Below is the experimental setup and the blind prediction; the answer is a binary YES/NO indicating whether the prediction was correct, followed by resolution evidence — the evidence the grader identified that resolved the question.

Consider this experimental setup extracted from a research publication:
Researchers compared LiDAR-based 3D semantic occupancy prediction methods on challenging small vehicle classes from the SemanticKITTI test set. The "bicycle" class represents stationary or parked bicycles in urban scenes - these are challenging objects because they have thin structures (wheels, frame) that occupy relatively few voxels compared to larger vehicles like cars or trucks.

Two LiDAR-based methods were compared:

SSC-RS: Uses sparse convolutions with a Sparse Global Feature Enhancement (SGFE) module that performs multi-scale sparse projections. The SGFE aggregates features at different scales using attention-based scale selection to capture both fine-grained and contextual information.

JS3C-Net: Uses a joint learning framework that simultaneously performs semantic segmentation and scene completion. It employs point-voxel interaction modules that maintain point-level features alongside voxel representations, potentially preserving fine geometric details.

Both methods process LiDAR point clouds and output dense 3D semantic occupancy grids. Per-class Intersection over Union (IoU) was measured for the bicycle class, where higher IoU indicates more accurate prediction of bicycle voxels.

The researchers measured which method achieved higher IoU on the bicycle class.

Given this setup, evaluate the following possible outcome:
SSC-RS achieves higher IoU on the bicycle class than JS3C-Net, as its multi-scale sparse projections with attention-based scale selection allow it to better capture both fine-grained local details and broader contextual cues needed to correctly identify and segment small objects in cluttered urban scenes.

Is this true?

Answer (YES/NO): NO